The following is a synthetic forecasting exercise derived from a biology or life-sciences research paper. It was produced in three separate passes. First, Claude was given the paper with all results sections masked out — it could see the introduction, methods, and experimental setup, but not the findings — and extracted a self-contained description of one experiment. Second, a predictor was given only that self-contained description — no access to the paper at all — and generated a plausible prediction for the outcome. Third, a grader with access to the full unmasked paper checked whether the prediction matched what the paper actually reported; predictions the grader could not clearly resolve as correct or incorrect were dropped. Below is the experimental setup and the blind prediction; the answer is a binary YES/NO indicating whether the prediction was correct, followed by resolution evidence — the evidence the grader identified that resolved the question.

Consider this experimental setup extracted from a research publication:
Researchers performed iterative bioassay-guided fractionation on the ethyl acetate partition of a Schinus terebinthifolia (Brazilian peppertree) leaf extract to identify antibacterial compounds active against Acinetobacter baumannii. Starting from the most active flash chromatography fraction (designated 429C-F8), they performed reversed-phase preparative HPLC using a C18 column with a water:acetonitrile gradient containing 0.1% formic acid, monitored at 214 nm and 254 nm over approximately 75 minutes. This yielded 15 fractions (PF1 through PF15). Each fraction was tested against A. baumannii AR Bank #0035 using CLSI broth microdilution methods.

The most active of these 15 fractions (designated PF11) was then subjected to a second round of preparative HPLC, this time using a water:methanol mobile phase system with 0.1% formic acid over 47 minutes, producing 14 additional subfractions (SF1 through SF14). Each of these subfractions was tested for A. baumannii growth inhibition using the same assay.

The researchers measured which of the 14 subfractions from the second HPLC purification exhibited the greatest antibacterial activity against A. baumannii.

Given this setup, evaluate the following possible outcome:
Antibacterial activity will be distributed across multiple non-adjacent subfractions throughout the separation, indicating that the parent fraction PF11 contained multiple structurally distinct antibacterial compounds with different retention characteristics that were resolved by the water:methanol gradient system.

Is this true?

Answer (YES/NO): NO